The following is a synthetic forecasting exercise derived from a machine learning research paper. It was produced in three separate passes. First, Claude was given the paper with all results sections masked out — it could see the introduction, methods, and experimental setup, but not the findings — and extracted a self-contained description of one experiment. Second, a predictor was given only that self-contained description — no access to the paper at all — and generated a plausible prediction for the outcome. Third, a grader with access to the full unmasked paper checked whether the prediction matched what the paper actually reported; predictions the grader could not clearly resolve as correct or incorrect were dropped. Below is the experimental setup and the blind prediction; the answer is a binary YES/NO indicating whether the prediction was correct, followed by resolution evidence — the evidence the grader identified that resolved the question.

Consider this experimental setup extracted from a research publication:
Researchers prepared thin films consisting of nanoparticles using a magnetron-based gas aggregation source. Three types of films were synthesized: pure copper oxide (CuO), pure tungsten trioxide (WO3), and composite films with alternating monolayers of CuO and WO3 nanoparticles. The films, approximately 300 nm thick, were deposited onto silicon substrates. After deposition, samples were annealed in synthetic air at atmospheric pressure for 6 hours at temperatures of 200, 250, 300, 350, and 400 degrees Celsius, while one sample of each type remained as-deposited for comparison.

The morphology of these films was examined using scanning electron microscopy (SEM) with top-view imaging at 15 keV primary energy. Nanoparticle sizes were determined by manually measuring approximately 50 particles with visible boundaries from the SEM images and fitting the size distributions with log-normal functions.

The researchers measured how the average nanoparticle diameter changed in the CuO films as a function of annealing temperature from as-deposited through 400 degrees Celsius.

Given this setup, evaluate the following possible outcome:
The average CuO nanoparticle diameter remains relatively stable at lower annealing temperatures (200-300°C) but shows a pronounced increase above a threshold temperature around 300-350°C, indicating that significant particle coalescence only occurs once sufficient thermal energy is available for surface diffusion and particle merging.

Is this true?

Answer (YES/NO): NO